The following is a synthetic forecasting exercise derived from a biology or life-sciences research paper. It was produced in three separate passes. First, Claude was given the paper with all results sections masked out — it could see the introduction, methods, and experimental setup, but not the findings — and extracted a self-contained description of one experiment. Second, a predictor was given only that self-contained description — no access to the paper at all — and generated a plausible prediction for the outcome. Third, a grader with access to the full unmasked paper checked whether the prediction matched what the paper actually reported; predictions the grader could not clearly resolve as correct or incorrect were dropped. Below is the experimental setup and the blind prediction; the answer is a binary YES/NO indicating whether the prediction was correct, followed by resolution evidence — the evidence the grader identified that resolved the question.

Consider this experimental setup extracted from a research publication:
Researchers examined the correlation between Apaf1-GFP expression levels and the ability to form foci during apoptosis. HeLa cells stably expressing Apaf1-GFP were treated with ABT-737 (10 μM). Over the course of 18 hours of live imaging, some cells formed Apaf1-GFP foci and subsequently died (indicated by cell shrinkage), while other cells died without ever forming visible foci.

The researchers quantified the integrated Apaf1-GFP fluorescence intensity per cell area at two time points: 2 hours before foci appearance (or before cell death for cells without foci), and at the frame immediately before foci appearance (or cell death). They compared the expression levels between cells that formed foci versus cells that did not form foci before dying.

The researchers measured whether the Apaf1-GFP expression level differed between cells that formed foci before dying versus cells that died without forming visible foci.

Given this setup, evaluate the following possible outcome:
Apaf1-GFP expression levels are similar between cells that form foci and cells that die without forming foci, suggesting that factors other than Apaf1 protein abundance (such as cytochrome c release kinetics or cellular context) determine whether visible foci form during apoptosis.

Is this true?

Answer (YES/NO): YES